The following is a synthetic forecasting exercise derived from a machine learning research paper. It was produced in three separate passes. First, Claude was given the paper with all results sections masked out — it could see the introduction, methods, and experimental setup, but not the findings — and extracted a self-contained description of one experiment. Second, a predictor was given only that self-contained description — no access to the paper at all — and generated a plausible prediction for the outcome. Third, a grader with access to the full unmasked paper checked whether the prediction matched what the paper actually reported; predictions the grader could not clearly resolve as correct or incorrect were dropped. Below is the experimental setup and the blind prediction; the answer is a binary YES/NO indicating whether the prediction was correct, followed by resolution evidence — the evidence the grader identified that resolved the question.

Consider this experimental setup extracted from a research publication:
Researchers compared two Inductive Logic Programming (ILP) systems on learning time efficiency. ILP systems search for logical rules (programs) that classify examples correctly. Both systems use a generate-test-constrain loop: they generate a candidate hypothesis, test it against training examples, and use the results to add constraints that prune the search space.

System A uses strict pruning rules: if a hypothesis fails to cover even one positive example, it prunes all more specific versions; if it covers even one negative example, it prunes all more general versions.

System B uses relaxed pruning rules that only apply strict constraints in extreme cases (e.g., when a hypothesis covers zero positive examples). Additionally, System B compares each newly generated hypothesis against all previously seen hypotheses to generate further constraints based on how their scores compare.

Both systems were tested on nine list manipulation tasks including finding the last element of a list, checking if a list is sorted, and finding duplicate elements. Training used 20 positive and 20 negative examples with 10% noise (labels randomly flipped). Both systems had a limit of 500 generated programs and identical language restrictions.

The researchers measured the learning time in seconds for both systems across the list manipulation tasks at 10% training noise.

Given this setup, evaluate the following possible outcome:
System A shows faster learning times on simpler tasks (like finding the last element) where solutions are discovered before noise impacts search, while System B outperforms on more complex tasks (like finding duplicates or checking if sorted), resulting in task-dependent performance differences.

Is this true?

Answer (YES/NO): NO